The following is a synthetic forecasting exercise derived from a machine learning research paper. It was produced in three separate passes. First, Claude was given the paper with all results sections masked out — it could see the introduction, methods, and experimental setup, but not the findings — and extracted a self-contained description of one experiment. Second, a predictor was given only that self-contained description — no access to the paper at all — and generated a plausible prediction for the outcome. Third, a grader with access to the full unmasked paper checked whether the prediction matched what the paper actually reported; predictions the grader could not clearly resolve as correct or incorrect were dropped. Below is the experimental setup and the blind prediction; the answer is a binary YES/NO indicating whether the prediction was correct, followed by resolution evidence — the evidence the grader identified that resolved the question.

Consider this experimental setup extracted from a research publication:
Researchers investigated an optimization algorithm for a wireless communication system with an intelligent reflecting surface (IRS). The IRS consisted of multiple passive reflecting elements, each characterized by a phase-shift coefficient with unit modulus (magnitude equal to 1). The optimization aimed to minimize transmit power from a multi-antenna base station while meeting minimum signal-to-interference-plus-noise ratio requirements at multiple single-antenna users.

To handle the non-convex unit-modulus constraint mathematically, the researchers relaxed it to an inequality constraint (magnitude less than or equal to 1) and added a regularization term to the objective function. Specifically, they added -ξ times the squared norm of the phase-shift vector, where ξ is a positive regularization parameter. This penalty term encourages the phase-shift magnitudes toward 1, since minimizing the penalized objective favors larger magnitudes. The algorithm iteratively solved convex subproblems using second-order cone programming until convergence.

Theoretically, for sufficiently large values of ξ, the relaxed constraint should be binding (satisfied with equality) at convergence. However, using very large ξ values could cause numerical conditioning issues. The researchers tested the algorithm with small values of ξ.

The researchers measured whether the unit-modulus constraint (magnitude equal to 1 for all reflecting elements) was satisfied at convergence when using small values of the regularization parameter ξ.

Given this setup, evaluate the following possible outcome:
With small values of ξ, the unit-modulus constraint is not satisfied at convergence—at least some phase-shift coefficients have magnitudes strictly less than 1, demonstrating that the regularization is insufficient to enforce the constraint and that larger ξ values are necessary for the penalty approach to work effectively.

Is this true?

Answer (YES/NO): NO